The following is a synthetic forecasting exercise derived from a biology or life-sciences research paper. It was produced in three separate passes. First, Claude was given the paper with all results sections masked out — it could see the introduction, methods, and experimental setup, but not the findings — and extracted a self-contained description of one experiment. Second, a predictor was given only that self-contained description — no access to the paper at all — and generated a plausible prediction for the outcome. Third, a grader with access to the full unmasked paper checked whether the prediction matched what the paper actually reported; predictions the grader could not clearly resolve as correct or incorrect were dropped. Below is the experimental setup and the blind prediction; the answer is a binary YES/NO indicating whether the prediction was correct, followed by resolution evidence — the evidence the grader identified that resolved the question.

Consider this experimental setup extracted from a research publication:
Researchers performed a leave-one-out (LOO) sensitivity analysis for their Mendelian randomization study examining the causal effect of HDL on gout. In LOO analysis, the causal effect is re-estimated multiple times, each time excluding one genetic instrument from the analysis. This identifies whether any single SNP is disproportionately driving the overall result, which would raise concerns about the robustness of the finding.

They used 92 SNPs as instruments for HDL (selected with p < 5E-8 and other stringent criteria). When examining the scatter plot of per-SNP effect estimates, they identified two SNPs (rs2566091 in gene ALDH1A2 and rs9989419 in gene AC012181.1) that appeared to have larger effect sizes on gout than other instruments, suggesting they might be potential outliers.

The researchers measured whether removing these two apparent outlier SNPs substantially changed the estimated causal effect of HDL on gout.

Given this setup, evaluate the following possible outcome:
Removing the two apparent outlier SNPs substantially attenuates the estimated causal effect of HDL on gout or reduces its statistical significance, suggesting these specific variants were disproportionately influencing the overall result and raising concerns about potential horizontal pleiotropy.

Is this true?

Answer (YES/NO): NO